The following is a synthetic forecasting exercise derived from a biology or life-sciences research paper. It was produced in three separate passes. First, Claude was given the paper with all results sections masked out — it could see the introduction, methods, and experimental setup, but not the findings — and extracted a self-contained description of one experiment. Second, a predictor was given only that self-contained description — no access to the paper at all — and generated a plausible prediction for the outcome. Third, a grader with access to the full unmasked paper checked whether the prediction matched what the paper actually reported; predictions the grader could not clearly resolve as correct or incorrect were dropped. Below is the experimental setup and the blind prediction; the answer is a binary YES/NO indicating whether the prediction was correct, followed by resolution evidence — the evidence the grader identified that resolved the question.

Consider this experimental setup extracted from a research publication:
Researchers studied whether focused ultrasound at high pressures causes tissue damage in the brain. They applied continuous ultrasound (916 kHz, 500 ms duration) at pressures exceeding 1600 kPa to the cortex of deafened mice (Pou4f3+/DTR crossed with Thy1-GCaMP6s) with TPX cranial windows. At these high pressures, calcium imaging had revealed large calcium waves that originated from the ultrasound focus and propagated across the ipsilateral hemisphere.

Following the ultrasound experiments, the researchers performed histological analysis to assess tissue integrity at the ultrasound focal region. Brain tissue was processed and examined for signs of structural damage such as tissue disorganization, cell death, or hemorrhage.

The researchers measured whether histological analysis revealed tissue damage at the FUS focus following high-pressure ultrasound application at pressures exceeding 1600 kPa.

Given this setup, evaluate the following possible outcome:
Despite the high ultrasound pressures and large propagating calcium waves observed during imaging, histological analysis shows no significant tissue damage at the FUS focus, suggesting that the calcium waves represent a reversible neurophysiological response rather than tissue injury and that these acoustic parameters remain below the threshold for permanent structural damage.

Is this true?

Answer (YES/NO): NO